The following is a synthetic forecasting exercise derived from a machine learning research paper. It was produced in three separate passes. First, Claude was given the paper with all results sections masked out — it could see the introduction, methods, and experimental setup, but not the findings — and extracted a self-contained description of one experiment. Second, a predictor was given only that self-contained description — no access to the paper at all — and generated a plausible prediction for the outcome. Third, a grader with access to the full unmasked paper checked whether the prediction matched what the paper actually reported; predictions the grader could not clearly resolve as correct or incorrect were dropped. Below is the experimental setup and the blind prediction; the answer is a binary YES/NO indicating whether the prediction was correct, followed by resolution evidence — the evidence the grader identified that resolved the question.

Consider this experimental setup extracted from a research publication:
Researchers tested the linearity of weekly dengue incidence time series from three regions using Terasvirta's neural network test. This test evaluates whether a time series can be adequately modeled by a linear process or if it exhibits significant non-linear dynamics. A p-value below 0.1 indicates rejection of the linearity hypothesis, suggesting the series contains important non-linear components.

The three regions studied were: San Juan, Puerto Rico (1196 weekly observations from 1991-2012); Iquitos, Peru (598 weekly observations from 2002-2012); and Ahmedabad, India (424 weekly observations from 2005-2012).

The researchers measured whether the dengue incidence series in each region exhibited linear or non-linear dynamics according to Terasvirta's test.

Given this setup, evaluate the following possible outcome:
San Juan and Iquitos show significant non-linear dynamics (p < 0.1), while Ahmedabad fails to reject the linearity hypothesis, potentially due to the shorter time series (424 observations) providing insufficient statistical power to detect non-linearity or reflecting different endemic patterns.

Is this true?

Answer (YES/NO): NO